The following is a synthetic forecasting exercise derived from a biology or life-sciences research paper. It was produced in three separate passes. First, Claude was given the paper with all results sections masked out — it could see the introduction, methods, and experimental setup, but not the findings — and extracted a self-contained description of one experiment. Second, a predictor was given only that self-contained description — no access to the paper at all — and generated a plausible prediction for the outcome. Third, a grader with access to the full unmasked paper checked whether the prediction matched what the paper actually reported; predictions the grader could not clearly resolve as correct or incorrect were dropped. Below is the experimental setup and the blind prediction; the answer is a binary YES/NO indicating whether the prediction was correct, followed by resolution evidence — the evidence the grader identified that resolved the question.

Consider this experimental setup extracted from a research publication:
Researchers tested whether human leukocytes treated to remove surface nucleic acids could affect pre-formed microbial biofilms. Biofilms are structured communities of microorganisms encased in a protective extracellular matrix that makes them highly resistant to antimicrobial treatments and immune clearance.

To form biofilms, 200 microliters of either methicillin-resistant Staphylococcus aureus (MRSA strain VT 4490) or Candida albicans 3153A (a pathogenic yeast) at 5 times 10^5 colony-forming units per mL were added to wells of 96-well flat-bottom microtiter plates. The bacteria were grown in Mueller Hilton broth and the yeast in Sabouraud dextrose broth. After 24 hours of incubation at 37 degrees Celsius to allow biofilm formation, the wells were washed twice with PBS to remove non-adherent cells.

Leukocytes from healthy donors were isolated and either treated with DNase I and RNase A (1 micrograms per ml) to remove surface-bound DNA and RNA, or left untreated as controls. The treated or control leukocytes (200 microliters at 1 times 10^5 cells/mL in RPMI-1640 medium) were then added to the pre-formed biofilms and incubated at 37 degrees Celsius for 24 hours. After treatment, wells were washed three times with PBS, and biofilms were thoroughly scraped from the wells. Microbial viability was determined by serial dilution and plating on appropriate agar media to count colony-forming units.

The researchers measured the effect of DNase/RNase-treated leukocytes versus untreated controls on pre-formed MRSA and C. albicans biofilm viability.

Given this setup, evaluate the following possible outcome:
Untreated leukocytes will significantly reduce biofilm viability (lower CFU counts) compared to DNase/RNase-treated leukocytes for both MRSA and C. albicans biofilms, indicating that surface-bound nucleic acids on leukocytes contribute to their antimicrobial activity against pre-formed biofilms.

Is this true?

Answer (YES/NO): NO